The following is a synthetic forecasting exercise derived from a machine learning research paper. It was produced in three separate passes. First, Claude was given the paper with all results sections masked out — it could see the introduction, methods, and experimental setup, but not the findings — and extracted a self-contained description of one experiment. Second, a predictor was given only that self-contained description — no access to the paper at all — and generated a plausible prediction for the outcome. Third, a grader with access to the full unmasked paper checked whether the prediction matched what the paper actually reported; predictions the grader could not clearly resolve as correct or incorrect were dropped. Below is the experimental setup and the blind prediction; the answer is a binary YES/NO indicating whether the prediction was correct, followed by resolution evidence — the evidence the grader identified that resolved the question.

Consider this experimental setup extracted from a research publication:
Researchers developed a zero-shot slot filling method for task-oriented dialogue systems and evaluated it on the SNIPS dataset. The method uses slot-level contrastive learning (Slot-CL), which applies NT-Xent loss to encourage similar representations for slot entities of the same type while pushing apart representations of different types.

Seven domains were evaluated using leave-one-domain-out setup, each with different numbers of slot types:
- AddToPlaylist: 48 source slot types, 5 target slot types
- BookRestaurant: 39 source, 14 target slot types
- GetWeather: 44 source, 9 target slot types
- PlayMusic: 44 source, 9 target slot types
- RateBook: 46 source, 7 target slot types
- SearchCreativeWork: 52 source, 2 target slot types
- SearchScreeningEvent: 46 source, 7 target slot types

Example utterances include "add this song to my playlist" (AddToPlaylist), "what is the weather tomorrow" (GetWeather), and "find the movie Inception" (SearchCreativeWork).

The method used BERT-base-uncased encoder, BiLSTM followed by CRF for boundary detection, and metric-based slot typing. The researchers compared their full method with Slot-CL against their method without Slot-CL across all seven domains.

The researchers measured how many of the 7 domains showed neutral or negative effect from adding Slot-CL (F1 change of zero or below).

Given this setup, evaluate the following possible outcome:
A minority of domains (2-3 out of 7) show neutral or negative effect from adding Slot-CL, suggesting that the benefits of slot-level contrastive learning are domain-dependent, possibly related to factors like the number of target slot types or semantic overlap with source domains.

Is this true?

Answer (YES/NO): YES